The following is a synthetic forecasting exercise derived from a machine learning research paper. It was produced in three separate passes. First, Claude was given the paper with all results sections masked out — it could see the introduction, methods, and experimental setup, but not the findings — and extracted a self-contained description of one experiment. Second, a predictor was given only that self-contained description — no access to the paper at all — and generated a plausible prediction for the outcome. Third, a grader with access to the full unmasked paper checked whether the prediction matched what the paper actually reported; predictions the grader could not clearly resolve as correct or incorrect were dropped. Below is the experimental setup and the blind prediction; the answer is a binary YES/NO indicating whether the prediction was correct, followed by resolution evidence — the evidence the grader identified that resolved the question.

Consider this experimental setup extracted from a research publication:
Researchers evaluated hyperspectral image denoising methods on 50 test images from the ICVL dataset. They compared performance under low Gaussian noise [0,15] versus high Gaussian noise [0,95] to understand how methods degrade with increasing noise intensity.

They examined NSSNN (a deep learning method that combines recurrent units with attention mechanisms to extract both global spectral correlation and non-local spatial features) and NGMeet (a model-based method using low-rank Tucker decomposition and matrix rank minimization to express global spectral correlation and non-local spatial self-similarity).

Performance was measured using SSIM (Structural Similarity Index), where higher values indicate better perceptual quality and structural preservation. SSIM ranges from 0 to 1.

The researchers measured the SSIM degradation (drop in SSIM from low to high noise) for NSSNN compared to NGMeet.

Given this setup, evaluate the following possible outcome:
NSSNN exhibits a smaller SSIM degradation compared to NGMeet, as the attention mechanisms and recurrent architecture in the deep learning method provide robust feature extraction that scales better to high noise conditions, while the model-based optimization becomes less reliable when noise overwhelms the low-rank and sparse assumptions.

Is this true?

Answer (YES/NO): YES